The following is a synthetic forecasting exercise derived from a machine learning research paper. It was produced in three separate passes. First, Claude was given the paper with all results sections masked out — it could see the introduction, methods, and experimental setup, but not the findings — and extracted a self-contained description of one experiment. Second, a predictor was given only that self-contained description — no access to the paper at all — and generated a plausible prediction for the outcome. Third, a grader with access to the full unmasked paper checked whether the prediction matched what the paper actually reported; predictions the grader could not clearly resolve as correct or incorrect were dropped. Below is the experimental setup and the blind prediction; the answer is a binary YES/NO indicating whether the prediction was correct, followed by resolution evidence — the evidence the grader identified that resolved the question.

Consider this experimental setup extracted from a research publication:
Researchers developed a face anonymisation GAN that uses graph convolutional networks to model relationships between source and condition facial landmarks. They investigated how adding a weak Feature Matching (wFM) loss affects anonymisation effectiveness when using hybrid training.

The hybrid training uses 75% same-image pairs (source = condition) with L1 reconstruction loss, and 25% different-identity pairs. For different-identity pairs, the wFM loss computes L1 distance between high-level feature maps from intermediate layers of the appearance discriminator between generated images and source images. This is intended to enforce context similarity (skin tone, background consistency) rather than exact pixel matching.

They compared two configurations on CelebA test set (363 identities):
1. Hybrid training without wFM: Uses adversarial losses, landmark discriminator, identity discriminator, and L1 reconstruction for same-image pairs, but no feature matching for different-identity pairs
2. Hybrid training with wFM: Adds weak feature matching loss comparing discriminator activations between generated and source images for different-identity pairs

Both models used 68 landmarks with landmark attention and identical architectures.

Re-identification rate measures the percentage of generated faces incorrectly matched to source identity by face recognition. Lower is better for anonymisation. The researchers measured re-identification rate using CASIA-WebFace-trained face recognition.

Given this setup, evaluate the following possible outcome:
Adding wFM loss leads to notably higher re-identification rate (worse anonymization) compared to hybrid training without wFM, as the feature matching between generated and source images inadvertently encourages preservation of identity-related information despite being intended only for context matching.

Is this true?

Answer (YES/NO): NO